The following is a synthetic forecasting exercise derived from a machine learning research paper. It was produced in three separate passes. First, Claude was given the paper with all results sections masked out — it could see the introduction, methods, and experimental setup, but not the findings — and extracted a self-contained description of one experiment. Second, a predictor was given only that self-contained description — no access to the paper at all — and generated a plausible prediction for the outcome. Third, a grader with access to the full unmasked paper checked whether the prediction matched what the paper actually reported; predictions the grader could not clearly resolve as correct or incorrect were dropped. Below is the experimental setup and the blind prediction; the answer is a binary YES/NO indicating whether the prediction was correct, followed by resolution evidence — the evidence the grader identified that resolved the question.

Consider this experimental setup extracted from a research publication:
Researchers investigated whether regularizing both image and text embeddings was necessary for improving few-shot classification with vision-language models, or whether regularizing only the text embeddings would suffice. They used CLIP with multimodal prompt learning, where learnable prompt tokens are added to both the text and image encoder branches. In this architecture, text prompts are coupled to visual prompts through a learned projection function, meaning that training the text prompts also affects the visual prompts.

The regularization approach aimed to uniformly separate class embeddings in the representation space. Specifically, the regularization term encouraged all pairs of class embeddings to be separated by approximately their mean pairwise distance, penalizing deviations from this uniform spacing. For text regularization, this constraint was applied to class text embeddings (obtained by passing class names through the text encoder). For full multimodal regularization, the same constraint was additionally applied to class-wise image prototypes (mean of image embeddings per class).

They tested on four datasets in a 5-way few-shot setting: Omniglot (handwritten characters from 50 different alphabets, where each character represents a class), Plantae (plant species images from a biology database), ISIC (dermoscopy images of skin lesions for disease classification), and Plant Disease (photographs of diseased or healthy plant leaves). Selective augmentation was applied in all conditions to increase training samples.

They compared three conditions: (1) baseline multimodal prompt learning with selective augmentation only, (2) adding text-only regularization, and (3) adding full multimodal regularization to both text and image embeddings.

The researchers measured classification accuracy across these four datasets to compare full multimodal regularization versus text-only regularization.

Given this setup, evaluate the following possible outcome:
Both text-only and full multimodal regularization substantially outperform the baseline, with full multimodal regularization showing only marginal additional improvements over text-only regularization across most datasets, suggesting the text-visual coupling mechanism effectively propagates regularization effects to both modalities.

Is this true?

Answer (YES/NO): NO